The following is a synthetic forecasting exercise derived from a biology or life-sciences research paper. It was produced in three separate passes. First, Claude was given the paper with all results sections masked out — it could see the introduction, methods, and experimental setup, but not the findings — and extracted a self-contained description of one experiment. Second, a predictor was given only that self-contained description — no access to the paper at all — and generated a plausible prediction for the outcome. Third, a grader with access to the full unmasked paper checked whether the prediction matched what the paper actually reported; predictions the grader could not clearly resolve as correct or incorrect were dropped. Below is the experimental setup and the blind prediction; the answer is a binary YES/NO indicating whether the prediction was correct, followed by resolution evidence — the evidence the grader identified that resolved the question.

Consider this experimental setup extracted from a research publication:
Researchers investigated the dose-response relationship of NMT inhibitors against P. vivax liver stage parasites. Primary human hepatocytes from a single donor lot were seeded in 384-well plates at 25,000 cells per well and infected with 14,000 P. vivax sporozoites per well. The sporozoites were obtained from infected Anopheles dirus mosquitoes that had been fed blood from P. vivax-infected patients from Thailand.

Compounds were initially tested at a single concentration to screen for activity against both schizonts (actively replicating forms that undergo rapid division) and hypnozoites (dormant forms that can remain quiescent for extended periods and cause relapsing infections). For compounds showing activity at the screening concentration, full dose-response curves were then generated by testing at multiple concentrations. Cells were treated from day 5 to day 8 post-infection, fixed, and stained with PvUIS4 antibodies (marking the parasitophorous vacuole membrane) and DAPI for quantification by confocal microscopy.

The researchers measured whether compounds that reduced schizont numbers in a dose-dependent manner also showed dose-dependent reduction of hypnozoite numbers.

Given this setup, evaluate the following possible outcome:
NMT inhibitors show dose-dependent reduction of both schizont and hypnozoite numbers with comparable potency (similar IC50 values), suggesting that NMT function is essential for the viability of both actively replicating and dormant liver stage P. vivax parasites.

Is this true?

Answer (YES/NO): NO